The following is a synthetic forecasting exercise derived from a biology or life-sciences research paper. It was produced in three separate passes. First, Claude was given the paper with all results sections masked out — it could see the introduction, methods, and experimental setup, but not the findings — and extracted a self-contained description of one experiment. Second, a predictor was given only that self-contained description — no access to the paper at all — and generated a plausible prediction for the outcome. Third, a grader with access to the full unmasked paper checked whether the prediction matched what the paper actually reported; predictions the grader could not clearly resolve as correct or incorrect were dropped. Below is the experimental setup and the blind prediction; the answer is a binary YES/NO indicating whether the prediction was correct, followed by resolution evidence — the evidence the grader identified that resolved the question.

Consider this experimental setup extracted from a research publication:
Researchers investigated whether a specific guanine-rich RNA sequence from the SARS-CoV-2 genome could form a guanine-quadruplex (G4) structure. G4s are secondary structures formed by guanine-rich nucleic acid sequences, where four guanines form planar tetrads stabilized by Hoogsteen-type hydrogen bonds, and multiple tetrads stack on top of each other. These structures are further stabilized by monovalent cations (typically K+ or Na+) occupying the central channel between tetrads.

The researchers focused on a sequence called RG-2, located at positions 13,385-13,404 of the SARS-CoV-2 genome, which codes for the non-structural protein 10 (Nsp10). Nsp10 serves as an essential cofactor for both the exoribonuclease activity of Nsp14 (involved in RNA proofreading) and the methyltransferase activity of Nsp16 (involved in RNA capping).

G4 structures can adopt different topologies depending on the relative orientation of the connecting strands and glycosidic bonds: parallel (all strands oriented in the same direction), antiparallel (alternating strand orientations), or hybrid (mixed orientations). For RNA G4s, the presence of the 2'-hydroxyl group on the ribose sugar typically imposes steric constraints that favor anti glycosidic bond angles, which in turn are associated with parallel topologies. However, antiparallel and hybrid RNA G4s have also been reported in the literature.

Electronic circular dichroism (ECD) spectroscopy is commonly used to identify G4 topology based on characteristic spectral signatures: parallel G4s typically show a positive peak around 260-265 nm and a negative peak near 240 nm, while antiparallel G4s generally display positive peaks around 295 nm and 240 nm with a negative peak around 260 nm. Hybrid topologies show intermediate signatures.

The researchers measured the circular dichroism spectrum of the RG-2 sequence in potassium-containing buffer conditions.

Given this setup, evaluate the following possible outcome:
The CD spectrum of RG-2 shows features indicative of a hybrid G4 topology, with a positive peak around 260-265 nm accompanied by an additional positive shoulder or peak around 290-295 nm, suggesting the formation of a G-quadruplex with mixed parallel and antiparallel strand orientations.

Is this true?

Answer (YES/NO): YES